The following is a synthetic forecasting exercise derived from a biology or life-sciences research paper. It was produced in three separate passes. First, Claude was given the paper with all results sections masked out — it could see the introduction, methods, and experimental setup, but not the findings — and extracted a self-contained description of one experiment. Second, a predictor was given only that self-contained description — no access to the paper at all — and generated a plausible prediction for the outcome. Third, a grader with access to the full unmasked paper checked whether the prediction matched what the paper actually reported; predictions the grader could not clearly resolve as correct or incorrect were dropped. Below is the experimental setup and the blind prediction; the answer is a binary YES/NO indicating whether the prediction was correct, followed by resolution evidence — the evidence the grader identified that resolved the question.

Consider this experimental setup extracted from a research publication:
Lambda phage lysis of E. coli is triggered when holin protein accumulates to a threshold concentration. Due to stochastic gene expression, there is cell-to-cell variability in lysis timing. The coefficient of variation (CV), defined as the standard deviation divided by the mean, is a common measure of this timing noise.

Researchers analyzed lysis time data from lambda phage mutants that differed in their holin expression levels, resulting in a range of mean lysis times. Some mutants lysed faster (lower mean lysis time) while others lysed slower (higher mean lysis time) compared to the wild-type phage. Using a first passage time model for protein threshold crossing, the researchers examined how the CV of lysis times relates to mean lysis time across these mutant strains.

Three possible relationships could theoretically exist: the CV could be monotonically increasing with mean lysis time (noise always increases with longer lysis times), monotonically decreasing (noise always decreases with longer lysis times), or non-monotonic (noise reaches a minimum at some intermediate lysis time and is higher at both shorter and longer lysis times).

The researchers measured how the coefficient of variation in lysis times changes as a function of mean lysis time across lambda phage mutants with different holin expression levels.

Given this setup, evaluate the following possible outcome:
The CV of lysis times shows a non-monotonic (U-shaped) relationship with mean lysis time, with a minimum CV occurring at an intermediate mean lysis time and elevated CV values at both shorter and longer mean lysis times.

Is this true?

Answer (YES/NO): YES